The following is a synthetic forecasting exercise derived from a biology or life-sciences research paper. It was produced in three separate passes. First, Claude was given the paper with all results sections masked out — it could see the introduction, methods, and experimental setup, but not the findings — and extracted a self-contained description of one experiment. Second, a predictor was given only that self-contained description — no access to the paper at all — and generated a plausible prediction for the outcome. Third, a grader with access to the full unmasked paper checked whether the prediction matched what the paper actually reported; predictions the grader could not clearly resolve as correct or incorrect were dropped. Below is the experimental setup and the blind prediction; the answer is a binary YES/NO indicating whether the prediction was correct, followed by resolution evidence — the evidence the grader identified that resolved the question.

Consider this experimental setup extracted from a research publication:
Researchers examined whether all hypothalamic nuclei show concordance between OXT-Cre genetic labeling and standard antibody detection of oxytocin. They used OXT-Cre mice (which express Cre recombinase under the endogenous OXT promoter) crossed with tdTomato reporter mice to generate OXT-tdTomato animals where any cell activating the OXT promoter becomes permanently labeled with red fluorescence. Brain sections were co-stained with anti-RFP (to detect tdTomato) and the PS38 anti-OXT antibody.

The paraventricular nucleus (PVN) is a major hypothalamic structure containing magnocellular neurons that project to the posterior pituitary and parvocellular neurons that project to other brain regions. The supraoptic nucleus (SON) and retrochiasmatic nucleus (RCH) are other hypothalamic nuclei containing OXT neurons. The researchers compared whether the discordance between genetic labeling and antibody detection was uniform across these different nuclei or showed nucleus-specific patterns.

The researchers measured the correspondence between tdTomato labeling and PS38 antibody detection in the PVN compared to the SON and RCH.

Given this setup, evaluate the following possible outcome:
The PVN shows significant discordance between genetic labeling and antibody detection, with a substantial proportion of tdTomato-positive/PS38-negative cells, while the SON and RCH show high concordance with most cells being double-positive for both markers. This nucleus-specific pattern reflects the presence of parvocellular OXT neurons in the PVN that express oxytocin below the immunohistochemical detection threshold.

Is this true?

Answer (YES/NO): NO